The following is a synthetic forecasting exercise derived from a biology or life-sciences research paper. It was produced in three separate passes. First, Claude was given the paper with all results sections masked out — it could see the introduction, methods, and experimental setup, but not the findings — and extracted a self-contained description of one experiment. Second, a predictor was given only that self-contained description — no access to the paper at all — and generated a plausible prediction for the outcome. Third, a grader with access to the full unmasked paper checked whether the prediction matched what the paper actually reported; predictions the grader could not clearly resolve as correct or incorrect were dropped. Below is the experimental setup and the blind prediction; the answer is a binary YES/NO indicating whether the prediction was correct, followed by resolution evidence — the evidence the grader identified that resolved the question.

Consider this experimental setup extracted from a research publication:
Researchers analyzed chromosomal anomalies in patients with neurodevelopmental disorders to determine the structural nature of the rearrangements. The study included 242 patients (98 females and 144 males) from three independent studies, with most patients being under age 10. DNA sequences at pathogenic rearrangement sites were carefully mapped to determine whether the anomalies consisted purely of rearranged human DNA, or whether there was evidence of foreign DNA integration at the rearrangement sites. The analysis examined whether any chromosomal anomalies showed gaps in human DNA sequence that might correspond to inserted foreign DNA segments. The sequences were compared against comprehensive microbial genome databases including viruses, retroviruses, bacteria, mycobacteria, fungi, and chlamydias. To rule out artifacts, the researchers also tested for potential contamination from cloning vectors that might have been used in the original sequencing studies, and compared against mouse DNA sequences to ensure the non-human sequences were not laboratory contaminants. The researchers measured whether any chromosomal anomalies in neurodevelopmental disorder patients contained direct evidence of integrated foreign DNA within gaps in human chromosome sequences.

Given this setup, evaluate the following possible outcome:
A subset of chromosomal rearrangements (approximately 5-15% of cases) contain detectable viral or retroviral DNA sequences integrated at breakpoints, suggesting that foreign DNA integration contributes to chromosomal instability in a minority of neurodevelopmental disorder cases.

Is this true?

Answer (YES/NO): NO